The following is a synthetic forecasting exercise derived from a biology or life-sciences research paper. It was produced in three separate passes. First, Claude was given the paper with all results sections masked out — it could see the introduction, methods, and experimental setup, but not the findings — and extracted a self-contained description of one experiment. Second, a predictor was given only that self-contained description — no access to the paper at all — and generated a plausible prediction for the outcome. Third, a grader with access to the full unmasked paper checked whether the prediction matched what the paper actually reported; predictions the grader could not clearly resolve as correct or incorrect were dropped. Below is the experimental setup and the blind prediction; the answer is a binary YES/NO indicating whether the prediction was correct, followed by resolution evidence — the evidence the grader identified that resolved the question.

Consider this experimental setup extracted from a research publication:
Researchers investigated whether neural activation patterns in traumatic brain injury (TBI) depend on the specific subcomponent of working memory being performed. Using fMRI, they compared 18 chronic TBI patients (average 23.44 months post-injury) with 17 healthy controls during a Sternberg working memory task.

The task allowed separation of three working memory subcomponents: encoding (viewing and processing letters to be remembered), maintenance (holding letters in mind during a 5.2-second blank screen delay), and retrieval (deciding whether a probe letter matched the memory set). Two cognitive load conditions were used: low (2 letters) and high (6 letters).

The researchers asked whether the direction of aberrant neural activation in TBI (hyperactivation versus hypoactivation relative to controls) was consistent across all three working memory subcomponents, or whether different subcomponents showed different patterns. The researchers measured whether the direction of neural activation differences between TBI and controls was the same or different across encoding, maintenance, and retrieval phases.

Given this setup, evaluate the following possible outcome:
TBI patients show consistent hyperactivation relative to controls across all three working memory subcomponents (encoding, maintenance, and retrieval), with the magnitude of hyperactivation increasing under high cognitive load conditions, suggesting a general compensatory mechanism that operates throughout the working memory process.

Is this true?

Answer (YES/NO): NO